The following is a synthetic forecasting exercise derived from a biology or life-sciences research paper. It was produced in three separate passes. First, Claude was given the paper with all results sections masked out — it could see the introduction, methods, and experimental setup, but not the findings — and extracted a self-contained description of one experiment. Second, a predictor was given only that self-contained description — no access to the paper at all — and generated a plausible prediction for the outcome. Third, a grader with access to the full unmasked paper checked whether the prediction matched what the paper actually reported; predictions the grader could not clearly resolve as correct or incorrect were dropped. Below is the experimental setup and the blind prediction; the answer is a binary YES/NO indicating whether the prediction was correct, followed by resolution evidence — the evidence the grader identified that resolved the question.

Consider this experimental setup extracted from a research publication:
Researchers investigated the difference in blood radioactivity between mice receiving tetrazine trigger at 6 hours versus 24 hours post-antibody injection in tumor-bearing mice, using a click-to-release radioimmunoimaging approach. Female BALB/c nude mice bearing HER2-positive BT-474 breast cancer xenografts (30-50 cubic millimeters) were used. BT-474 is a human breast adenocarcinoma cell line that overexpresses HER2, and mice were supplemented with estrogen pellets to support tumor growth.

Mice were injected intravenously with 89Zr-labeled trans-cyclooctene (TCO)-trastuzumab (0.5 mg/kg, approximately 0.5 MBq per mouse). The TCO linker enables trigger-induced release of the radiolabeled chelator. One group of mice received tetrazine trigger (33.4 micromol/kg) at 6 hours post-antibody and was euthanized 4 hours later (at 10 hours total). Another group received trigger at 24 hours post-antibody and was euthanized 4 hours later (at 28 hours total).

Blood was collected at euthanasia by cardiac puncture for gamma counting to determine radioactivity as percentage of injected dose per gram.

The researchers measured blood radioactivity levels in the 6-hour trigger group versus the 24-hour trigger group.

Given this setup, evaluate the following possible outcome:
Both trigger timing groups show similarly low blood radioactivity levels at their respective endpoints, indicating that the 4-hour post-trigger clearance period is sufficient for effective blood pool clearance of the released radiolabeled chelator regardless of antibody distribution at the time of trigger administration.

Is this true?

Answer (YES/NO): NO